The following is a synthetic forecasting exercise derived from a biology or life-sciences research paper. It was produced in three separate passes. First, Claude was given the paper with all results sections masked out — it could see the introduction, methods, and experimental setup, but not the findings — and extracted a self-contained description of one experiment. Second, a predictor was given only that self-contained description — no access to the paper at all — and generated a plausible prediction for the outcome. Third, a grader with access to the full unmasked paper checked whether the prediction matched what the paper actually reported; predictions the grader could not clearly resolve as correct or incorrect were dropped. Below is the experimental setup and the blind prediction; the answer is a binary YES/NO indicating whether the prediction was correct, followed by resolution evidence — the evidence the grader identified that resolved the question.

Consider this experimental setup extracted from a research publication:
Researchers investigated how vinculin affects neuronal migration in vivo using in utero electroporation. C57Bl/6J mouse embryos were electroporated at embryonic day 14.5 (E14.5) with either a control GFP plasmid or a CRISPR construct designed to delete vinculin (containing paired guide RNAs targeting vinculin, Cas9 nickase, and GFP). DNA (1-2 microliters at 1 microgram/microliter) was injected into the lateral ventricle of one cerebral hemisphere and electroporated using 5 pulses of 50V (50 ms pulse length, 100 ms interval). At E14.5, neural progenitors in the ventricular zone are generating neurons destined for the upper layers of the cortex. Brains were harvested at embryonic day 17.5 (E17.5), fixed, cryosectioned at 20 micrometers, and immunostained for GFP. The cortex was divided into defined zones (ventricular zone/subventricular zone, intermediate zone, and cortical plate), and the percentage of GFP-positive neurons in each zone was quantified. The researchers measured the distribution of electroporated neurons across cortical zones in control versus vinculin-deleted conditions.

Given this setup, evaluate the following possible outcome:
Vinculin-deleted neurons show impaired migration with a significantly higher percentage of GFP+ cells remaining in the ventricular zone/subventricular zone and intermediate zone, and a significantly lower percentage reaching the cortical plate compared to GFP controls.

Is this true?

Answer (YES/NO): NO